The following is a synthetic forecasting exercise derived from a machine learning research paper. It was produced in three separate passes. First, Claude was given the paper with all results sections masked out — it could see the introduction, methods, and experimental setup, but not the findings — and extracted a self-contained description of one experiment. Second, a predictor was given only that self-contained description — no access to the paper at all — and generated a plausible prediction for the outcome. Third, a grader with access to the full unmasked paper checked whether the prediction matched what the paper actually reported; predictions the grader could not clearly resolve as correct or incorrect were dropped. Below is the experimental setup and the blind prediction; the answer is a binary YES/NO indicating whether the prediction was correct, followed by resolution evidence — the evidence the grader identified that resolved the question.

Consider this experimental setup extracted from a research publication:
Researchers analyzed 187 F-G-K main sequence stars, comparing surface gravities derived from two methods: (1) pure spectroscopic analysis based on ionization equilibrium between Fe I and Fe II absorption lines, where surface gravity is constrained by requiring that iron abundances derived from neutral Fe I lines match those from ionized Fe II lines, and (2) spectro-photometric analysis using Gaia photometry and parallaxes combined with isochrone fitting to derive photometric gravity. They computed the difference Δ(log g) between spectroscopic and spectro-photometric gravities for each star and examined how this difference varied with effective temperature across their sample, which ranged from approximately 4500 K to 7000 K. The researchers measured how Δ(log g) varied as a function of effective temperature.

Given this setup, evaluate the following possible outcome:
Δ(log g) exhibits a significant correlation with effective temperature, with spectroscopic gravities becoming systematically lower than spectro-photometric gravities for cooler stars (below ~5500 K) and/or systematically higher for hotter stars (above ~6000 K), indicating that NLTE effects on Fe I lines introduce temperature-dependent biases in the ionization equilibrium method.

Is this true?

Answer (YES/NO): NO